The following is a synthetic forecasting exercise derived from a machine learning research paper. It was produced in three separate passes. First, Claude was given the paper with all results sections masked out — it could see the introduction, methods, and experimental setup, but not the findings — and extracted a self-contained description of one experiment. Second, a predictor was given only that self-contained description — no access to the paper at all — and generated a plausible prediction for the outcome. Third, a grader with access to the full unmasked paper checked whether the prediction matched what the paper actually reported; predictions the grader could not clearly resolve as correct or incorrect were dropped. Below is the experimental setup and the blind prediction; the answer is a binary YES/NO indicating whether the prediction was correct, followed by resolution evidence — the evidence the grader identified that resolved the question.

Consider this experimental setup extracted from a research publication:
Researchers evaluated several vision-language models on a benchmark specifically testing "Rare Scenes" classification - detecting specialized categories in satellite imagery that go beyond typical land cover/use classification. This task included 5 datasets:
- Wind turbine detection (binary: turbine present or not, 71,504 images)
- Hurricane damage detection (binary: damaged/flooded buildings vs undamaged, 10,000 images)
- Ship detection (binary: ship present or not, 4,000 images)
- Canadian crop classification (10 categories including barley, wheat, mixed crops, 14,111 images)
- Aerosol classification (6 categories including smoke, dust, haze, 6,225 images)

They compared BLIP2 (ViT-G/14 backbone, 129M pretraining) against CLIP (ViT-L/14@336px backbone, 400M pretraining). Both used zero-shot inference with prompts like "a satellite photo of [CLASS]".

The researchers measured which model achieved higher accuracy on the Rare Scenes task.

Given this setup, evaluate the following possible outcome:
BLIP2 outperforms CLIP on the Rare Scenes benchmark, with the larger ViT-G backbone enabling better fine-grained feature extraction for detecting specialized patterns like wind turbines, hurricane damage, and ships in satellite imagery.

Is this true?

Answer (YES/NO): YES